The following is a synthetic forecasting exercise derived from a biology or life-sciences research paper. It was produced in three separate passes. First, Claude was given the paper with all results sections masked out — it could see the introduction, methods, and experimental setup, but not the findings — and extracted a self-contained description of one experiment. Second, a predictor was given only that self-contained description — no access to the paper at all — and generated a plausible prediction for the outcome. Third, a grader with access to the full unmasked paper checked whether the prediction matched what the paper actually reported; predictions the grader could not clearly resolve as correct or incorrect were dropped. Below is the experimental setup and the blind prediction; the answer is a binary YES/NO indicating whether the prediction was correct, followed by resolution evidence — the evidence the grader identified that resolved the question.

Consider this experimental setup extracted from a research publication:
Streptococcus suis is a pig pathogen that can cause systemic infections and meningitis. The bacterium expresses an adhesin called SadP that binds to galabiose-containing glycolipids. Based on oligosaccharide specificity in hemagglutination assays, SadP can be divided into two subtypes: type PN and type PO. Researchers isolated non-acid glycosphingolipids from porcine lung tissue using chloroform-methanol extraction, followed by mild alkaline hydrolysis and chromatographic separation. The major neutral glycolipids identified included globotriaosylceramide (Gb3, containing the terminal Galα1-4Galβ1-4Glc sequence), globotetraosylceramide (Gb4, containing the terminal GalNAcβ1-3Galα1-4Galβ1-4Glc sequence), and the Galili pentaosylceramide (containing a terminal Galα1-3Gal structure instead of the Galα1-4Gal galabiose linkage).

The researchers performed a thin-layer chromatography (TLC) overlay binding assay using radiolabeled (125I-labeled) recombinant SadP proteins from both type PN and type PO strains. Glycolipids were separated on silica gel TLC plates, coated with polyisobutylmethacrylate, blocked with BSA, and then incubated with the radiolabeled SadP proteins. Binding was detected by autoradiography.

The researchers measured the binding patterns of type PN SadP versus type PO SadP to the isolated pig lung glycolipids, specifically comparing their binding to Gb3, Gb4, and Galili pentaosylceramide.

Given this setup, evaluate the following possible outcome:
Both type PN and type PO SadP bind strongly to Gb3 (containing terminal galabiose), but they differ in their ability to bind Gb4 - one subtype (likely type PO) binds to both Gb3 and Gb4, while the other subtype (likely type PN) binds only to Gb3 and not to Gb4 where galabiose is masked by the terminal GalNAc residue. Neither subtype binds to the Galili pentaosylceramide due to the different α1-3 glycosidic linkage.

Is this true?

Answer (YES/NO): NO